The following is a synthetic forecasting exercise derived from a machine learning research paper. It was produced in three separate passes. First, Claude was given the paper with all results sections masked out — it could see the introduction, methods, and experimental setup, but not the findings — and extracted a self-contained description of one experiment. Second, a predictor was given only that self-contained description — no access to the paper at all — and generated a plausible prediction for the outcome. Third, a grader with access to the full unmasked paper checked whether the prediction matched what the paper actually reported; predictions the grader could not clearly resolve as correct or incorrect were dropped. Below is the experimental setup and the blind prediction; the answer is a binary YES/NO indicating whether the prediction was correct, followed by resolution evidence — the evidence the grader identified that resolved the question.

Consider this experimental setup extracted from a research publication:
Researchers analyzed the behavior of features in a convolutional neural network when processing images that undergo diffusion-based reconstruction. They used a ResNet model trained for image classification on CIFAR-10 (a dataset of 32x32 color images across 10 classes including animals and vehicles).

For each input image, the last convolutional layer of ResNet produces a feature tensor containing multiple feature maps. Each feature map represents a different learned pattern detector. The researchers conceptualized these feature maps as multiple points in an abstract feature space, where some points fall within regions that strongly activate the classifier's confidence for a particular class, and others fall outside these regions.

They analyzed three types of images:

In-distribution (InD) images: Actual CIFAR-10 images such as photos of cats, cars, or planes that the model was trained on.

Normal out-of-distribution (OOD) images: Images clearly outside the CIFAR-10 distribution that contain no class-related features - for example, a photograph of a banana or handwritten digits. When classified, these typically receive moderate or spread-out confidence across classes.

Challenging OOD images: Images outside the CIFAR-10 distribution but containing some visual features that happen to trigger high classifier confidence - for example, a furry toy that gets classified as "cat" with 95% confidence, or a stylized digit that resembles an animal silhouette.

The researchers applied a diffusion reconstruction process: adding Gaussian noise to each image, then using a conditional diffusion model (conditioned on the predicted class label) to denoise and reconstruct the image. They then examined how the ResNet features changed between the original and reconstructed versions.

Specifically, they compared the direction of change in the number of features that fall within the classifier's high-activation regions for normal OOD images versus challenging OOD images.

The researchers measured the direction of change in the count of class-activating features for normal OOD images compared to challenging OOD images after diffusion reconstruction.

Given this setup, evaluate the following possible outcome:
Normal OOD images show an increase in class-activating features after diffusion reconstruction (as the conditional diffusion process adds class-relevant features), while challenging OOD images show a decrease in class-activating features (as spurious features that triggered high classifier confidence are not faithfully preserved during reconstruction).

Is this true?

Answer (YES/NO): YES